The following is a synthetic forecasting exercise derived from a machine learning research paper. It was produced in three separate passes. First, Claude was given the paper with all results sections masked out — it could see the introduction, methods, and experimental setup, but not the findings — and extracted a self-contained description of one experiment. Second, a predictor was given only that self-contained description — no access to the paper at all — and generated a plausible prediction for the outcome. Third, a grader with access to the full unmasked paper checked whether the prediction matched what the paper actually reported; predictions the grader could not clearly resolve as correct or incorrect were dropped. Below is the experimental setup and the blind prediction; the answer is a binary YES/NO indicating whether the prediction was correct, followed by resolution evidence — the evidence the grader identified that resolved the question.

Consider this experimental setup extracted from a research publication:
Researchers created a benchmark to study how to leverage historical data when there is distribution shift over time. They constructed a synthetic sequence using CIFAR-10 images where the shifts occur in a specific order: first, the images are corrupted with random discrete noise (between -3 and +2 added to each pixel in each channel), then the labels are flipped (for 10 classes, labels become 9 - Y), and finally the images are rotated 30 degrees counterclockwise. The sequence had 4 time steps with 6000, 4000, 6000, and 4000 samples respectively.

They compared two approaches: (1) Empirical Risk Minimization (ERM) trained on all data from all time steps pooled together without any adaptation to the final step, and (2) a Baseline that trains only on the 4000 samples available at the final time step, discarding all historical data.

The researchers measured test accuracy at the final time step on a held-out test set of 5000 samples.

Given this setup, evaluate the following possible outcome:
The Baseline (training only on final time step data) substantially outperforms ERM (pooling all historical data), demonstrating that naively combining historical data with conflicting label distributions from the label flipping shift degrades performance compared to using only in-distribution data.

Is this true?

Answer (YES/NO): NO